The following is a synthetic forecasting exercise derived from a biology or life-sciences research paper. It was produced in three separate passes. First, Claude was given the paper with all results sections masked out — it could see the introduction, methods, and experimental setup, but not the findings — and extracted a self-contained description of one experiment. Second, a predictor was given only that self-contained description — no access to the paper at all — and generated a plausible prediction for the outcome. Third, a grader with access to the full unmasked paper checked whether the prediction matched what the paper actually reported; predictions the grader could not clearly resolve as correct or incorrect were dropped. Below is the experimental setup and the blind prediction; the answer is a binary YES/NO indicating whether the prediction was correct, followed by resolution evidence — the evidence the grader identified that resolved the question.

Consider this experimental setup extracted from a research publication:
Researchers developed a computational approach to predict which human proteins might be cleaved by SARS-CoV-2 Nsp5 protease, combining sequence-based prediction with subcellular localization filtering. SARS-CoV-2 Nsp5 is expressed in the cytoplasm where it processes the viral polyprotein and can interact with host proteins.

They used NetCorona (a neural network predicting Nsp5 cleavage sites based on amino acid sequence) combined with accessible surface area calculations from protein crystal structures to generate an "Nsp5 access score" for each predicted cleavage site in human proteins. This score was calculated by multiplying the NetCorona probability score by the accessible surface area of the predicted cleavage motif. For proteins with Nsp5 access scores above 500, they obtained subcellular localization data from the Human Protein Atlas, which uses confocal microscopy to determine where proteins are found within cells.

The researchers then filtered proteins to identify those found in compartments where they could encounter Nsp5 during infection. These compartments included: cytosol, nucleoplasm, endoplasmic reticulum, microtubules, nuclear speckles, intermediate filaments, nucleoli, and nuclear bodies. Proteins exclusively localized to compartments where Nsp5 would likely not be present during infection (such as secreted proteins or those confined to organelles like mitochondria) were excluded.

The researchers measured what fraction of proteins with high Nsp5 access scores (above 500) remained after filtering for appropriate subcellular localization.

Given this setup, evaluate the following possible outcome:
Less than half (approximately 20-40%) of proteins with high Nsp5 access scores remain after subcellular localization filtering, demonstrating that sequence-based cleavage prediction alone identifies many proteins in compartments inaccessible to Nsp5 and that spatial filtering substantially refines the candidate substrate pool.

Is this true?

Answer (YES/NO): NO